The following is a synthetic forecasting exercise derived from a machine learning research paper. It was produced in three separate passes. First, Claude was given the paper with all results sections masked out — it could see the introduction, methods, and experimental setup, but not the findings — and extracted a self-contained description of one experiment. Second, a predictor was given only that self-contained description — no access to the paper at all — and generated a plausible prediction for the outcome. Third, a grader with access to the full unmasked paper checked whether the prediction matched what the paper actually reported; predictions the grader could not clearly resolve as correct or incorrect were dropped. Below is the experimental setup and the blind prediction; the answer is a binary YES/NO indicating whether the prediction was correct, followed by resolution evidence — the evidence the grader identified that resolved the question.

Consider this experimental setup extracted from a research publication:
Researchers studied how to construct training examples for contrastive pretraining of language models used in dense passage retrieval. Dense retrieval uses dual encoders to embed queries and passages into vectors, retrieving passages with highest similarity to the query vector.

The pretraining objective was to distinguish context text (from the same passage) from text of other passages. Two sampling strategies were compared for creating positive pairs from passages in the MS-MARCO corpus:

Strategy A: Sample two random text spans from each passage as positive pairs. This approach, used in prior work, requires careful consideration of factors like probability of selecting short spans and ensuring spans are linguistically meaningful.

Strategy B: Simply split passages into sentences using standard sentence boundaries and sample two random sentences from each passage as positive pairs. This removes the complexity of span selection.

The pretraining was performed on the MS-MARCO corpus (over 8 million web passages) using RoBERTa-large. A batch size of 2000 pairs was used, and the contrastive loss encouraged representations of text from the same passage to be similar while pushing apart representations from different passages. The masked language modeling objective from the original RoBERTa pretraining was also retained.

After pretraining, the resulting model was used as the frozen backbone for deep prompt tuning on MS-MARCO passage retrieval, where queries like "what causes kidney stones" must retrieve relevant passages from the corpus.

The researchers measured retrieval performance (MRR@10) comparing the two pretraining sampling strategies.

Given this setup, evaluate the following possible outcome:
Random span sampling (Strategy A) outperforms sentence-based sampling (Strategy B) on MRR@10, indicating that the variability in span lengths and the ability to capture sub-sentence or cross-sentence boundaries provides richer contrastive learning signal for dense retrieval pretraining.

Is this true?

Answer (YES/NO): NO